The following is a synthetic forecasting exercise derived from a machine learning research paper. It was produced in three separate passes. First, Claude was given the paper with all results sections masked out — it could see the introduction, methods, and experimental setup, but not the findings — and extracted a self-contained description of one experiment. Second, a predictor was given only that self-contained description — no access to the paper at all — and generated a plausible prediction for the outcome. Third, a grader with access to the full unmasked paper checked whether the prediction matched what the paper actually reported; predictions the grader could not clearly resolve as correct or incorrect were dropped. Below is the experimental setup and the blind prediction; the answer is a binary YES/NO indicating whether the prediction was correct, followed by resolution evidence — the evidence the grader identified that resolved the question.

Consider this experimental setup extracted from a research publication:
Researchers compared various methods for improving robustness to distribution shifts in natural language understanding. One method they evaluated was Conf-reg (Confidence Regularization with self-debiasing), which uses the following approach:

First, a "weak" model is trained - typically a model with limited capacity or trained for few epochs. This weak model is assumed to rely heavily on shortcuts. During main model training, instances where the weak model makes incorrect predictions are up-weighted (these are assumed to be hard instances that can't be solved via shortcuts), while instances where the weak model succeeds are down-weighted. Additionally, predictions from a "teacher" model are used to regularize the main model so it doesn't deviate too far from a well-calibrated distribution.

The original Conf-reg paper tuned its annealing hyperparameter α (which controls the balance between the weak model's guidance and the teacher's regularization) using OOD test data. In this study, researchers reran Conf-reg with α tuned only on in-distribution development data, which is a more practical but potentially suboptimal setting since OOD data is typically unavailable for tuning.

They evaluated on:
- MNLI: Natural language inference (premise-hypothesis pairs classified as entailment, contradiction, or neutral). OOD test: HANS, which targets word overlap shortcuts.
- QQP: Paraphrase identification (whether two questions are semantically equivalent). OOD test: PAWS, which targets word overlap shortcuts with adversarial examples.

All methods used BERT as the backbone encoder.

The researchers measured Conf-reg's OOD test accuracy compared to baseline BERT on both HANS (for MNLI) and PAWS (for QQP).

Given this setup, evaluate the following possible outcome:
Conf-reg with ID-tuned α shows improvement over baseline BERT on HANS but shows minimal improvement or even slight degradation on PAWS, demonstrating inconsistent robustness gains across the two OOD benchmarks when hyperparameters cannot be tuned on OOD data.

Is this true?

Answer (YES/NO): YES